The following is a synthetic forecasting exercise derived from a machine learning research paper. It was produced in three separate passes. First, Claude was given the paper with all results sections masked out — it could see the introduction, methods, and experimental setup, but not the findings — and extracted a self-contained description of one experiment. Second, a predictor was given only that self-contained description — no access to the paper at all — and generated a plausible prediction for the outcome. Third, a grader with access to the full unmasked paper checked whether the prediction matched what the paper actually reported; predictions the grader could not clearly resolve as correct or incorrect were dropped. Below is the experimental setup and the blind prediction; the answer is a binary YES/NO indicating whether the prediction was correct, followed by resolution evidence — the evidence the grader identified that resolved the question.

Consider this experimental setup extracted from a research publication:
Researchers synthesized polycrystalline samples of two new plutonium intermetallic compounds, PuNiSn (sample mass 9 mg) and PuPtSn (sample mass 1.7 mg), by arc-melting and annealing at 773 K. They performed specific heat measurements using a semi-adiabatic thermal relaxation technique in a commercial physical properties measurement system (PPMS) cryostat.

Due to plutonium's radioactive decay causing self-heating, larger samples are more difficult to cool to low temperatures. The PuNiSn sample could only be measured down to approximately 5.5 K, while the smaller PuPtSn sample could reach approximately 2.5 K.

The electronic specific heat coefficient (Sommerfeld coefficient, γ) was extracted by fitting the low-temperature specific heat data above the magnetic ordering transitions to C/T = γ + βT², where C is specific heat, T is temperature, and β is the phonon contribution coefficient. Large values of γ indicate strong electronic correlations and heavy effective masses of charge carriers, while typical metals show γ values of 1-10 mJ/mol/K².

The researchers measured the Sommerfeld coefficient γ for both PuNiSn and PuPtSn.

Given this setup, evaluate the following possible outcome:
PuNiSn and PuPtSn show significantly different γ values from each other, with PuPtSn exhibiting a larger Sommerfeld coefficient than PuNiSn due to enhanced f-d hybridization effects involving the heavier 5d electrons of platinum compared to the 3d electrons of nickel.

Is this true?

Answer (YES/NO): NO